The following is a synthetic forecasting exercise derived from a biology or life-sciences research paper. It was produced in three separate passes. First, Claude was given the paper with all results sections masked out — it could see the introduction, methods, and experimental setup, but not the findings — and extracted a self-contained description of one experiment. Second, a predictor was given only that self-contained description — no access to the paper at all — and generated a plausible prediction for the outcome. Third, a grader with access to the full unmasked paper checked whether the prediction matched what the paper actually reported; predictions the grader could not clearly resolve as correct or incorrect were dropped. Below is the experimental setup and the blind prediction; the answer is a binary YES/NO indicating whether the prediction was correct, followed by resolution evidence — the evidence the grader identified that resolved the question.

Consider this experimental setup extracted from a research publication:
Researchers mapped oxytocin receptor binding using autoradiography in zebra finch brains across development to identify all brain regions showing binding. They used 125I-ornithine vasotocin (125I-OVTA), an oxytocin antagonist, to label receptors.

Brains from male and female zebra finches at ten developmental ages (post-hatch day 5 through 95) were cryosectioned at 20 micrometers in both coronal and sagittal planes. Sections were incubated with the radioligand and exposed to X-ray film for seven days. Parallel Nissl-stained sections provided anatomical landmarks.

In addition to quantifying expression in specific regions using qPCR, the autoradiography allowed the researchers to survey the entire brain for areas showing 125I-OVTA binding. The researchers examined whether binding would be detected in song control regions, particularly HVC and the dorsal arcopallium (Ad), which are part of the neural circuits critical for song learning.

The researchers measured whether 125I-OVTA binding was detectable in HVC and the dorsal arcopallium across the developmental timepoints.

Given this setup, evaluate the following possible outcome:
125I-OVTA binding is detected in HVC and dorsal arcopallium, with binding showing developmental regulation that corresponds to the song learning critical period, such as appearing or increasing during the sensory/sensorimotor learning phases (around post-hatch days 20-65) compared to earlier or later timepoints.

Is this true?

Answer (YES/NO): NO